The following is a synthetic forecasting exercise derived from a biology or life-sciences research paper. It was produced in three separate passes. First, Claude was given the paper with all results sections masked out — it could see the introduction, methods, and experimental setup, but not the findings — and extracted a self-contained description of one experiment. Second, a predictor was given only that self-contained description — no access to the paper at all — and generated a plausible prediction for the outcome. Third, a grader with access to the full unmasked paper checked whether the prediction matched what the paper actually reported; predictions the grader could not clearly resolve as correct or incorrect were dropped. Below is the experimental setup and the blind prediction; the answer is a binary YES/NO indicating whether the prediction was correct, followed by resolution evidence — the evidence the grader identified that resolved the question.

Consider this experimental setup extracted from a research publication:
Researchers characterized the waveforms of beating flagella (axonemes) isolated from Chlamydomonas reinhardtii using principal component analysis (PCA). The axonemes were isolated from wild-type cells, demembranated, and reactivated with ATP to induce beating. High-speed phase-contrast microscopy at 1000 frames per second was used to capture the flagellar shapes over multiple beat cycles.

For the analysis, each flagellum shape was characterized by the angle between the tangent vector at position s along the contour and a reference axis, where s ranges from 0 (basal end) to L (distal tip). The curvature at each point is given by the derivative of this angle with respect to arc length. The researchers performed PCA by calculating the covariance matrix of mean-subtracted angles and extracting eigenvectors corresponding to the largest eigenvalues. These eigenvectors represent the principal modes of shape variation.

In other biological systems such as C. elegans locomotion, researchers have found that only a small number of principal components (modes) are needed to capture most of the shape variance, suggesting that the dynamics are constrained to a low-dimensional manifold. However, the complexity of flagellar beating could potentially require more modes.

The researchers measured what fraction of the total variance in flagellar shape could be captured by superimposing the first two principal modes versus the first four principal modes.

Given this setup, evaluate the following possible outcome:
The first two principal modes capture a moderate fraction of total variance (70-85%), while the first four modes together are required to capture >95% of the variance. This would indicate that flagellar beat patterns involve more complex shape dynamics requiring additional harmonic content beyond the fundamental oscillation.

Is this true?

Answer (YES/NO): NO